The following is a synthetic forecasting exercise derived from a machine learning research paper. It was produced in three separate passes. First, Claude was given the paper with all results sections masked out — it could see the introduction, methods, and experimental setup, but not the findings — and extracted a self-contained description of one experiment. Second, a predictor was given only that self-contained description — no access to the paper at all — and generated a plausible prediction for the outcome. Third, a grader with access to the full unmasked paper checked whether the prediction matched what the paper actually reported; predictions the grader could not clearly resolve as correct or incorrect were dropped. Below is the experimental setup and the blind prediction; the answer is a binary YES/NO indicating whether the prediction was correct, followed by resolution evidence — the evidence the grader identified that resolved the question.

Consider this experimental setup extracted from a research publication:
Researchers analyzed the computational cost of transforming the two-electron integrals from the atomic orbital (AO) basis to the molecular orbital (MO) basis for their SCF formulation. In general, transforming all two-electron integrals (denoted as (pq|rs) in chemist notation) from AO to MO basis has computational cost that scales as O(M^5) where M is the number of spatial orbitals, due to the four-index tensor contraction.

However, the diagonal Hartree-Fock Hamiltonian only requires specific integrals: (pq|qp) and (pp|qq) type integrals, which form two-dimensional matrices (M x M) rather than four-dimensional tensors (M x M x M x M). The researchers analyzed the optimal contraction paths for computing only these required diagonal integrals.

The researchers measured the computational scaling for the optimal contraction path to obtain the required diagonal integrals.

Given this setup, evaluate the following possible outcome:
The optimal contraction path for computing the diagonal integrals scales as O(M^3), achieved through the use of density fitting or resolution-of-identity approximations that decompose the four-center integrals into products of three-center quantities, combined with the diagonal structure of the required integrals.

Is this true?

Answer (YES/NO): NO